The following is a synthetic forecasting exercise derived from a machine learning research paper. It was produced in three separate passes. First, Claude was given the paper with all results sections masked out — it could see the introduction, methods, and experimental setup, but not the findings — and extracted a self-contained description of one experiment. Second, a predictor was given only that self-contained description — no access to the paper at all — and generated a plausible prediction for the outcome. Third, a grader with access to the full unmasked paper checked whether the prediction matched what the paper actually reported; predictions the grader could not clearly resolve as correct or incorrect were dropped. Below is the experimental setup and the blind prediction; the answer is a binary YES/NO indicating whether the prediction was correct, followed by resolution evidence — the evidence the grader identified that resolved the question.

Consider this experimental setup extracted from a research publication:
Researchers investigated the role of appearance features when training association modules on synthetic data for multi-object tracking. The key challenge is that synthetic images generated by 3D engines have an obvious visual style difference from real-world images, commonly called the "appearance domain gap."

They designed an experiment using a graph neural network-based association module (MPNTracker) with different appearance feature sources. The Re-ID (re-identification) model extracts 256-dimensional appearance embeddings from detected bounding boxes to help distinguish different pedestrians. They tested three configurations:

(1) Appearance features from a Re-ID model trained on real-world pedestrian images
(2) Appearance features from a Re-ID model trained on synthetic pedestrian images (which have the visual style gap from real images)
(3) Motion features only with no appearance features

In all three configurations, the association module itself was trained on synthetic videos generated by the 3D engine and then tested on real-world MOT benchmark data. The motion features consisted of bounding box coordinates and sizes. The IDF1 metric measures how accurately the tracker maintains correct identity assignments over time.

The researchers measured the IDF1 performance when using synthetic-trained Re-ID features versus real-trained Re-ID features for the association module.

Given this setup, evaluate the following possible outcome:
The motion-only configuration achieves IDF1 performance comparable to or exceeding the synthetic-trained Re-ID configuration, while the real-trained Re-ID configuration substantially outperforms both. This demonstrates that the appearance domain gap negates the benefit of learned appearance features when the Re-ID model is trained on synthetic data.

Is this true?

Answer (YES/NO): NO